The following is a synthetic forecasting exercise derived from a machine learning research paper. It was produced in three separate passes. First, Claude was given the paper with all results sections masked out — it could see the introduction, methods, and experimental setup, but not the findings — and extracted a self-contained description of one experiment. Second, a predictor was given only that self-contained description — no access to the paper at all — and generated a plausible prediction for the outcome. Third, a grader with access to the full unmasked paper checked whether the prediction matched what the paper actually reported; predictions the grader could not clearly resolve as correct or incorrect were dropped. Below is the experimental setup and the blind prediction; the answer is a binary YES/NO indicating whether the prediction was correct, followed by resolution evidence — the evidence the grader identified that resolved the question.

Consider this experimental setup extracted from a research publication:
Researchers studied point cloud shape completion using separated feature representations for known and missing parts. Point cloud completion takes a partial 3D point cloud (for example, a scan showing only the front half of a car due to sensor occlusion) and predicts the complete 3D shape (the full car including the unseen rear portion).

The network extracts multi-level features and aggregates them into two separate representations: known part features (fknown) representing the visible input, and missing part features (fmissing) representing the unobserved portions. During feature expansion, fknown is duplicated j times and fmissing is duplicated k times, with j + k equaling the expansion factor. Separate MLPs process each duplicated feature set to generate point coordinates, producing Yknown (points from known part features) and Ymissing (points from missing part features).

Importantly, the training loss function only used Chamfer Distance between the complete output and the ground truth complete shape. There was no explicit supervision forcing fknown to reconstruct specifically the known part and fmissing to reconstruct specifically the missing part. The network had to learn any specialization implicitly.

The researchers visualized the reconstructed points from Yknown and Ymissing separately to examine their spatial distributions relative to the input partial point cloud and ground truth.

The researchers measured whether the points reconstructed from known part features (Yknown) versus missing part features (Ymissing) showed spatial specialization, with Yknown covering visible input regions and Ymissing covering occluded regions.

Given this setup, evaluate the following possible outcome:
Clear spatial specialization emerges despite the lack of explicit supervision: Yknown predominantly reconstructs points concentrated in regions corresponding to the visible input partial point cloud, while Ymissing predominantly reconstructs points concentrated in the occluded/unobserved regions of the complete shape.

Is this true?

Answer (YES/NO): YES